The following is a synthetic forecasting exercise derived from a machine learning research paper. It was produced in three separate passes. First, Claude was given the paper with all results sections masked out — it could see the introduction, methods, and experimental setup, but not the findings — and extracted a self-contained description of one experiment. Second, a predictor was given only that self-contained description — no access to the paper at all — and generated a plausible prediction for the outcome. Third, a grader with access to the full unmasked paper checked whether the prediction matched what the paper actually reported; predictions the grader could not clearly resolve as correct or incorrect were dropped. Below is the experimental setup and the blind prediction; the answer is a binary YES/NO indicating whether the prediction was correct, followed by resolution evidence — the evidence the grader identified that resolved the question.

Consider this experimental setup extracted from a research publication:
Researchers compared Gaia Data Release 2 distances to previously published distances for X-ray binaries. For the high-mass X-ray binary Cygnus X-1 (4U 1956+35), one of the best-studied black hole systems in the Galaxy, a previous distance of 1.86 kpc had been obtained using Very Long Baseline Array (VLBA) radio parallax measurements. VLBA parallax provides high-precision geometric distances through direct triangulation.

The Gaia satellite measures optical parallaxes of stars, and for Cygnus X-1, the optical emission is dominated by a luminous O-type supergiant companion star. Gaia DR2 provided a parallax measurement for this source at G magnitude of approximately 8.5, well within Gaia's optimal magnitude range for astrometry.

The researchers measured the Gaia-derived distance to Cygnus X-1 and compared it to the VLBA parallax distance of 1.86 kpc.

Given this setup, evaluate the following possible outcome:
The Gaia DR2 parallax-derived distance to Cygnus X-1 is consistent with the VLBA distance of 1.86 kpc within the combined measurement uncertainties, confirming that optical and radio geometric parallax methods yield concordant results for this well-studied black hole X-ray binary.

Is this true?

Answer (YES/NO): YES